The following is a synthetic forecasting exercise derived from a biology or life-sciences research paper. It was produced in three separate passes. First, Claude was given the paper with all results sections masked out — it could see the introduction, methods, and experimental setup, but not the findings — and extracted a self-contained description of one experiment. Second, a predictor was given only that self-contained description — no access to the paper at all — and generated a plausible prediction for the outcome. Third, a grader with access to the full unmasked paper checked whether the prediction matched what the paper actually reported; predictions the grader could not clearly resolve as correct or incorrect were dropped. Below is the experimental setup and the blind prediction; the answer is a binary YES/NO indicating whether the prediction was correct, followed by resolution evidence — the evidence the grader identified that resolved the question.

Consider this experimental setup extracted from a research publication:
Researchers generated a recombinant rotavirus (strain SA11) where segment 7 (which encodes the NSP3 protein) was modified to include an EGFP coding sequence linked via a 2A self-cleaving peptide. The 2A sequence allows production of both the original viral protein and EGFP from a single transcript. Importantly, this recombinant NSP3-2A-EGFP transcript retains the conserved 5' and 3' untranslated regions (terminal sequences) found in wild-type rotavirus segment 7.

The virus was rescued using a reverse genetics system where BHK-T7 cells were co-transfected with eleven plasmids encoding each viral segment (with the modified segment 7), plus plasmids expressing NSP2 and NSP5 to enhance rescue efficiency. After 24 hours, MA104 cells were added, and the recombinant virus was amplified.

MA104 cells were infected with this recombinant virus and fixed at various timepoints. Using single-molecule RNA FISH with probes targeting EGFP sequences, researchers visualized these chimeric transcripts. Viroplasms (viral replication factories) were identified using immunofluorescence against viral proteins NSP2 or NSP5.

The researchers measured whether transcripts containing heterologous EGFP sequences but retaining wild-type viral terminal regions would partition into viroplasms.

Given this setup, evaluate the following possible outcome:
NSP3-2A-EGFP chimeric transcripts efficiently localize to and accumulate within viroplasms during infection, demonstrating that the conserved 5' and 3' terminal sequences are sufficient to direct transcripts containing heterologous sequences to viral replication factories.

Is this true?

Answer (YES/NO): YES